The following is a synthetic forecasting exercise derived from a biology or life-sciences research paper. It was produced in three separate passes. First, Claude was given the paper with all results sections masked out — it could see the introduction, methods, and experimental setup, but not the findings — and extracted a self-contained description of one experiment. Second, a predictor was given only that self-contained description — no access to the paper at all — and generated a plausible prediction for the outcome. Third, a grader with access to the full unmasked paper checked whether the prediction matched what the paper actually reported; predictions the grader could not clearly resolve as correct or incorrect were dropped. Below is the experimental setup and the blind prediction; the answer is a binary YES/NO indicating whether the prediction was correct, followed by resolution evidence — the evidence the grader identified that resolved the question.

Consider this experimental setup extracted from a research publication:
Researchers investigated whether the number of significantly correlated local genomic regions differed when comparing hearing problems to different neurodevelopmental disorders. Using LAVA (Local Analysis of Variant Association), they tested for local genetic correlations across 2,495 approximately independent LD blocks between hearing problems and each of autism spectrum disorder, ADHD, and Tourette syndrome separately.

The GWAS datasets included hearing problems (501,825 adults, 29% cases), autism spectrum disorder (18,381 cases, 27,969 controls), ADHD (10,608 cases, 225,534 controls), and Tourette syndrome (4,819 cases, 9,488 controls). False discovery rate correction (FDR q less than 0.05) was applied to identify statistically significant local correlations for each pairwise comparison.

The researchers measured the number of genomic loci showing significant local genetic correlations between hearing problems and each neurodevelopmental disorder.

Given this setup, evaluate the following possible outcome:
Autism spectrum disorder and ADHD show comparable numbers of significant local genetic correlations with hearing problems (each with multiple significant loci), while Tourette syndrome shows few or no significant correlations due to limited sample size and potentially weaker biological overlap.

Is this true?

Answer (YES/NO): NO